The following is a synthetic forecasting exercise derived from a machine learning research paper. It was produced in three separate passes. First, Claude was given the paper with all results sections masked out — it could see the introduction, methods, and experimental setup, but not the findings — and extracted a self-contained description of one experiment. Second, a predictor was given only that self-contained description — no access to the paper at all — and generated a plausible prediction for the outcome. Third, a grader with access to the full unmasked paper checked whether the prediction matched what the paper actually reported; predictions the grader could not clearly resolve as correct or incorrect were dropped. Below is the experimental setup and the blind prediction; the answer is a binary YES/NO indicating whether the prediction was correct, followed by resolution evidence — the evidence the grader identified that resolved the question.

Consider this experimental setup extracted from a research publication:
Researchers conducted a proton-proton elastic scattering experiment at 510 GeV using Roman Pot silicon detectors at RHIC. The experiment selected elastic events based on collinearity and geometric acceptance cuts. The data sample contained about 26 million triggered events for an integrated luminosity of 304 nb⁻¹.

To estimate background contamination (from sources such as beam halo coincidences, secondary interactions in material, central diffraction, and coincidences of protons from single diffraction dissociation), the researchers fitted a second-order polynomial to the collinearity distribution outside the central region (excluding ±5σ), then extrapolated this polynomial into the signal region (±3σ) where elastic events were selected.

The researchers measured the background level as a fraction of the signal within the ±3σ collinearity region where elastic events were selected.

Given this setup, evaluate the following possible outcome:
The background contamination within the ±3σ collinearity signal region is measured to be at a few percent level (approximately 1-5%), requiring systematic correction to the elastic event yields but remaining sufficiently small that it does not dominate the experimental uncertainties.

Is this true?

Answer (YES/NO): NO